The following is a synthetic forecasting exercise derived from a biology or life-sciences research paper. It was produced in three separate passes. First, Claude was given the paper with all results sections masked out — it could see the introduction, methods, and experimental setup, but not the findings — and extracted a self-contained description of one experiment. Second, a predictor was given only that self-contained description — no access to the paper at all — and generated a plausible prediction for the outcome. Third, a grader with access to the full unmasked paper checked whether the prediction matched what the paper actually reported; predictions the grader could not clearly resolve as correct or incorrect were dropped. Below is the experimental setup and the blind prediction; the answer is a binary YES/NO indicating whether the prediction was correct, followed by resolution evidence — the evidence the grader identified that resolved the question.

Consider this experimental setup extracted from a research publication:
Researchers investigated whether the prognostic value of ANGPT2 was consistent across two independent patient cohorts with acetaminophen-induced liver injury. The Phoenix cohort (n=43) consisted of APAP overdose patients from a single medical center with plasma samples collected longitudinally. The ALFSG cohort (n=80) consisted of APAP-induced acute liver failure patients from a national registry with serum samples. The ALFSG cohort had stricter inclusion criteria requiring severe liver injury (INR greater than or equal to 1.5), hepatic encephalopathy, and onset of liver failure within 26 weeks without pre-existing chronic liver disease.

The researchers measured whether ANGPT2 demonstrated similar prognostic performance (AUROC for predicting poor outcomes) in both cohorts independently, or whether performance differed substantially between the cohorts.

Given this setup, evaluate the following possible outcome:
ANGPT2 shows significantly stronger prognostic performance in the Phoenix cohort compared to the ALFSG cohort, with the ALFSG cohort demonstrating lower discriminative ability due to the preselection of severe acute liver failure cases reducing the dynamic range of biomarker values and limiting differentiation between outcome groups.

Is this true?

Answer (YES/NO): NO